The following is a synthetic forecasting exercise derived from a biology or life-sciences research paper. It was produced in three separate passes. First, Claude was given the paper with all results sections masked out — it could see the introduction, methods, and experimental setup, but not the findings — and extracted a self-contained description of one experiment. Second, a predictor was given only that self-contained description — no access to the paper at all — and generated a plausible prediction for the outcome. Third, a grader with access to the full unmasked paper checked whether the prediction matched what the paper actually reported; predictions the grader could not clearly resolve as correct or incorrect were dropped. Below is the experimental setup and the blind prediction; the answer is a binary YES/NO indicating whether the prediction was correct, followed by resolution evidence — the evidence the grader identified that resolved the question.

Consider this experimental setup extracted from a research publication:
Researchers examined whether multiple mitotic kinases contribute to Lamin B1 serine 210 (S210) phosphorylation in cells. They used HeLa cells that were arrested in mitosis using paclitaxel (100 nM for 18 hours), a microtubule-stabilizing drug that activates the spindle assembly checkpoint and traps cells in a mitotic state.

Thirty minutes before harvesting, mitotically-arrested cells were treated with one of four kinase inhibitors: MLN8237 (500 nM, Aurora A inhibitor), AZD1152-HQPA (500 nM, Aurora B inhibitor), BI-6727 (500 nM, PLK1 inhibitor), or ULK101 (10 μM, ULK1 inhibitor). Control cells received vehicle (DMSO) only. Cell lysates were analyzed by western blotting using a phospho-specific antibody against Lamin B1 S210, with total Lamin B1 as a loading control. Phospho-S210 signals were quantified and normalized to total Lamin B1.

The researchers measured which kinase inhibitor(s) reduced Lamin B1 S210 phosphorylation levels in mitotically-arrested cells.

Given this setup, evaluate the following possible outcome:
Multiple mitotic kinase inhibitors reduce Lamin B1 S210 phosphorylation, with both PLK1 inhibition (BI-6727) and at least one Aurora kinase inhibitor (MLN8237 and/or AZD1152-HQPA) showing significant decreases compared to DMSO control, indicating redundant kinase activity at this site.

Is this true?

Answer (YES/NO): NO